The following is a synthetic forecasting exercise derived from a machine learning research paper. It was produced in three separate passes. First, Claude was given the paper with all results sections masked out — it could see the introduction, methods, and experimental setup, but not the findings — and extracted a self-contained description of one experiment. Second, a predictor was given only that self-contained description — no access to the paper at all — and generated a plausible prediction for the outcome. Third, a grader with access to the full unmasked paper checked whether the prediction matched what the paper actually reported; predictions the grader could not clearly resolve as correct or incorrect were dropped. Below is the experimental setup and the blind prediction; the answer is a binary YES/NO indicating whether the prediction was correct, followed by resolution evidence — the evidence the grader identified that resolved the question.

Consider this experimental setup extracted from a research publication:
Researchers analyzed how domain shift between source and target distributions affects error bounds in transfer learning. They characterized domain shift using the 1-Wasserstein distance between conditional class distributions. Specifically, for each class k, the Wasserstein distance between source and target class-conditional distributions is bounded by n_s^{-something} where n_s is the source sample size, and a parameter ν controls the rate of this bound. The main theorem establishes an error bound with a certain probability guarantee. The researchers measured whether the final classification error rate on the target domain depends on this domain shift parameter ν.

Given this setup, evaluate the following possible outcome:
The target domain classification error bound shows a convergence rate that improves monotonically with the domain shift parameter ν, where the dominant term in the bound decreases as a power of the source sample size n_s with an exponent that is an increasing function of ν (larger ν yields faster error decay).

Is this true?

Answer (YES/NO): NO